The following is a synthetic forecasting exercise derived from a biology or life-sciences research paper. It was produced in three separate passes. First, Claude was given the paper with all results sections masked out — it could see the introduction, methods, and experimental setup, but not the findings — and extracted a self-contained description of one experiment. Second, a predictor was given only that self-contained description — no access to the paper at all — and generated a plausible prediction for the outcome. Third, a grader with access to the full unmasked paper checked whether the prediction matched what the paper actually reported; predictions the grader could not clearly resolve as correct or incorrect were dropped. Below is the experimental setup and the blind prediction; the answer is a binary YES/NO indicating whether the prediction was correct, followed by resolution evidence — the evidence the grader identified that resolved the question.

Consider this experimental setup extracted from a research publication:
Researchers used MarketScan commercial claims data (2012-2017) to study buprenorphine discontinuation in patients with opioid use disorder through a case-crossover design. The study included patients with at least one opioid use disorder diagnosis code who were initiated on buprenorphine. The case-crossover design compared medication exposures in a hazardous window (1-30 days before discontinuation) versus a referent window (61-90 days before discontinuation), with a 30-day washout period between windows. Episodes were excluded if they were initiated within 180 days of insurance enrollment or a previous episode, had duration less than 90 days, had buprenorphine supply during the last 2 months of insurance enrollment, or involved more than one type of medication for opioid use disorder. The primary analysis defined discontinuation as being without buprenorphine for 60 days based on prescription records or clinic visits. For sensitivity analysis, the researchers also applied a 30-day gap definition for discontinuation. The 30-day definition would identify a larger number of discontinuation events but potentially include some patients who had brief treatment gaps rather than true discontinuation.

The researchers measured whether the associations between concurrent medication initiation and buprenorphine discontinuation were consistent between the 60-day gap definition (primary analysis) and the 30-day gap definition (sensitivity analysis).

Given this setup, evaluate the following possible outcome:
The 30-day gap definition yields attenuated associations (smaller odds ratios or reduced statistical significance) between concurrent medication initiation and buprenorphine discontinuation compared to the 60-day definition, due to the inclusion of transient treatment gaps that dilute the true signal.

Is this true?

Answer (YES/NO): NO